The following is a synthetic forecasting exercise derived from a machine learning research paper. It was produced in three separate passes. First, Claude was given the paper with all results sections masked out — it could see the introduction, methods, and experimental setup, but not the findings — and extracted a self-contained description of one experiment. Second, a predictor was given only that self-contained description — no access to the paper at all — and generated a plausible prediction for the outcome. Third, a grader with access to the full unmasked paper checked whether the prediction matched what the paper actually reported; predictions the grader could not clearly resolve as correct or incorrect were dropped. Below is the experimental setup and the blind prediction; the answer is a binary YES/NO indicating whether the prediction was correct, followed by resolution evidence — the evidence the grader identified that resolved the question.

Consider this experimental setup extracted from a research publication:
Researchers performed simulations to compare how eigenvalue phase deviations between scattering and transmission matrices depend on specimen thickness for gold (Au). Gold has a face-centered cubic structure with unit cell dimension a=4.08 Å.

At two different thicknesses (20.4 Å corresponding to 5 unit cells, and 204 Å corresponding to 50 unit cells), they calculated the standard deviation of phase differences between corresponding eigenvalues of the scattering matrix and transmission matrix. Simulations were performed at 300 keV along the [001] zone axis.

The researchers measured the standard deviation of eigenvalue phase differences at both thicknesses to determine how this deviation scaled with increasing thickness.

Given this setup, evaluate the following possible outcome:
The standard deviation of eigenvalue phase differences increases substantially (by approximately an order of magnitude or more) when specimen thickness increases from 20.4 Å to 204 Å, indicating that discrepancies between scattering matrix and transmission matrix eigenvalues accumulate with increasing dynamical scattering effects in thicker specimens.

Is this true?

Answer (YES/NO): NO